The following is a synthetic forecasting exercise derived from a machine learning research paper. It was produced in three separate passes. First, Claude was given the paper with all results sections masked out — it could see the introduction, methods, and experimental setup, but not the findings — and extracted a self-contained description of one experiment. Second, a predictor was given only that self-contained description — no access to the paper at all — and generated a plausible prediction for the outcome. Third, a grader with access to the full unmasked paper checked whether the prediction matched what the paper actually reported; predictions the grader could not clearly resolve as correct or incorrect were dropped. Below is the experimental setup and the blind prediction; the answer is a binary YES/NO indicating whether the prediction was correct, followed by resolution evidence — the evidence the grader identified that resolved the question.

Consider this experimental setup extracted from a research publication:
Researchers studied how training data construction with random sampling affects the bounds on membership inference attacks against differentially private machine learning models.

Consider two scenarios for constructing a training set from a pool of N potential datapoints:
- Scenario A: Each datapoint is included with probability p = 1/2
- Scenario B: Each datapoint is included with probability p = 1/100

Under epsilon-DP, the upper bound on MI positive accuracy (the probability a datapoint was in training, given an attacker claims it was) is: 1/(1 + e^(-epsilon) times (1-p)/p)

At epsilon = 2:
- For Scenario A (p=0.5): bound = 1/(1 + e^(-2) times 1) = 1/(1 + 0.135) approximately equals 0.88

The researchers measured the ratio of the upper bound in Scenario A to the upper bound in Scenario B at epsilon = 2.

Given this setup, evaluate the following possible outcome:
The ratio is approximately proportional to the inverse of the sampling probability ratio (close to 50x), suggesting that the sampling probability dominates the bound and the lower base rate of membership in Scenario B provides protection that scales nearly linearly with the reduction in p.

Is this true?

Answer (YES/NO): NO